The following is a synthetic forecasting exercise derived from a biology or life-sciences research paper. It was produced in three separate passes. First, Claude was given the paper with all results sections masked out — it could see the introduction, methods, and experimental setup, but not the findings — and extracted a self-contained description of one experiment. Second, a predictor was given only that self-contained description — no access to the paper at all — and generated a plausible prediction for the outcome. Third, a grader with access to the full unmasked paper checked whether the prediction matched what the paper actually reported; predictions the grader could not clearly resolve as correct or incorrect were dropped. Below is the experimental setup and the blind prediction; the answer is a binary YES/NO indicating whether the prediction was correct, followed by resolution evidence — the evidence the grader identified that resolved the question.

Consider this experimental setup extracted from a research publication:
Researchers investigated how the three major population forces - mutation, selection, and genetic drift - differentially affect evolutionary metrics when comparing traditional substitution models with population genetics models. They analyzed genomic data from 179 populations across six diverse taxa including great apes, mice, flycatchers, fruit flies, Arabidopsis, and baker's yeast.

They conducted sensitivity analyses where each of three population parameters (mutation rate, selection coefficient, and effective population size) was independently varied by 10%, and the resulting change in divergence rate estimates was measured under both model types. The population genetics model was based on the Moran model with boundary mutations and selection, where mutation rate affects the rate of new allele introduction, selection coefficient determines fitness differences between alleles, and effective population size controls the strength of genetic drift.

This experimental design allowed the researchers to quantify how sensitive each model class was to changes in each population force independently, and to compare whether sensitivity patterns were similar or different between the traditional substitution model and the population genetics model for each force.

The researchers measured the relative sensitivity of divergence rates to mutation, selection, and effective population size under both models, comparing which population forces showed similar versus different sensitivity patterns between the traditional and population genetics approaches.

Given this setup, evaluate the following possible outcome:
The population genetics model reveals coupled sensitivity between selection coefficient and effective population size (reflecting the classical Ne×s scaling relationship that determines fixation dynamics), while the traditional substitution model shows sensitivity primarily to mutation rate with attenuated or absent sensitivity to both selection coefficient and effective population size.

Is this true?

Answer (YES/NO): NO